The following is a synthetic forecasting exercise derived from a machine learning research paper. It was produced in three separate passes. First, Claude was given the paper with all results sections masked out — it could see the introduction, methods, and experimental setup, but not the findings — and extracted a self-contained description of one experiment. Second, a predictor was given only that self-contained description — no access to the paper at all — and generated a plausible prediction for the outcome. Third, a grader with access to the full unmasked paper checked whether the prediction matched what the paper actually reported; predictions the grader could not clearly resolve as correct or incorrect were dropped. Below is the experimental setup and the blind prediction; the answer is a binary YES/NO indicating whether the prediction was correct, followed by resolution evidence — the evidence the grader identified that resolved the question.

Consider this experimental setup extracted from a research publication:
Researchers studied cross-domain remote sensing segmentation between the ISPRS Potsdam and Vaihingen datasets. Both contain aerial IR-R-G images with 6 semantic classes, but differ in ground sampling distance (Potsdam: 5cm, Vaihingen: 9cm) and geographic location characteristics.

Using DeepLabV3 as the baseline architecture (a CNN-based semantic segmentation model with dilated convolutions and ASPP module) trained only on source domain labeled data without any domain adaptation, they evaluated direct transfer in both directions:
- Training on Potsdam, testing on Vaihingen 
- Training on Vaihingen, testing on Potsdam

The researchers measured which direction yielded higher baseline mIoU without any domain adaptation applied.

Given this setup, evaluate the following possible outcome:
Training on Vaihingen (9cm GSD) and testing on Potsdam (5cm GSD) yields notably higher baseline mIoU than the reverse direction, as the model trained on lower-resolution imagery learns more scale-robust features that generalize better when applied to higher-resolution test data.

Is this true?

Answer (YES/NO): YES